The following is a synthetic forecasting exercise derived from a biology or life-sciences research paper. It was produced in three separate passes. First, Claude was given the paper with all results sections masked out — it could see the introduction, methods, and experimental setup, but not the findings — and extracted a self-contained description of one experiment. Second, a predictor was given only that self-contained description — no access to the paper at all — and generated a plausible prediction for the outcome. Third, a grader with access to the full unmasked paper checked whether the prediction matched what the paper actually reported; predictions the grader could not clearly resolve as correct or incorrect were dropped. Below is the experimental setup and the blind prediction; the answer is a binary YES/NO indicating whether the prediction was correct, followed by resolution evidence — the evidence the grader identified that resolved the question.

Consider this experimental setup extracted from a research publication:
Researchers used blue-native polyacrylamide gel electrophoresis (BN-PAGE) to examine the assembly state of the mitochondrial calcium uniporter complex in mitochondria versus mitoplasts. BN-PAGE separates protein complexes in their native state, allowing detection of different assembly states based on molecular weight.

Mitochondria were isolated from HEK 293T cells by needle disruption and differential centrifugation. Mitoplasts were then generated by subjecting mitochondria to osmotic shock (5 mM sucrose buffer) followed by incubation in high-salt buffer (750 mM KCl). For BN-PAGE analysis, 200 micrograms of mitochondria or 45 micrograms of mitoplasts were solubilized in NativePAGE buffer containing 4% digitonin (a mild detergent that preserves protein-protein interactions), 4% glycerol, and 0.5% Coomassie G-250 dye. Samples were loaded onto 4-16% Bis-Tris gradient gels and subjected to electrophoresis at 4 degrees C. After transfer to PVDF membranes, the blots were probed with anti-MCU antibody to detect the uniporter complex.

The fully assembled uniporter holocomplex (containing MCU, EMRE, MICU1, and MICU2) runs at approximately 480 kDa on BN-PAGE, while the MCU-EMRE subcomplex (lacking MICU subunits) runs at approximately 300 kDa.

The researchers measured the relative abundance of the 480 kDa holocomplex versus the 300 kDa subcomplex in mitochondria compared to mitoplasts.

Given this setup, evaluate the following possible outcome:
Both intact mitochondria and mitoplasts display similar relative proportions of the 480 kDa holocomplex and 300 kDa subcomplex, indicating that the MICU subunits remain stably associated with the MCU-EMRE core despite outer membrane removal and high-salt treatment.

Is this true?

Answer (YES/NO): NO